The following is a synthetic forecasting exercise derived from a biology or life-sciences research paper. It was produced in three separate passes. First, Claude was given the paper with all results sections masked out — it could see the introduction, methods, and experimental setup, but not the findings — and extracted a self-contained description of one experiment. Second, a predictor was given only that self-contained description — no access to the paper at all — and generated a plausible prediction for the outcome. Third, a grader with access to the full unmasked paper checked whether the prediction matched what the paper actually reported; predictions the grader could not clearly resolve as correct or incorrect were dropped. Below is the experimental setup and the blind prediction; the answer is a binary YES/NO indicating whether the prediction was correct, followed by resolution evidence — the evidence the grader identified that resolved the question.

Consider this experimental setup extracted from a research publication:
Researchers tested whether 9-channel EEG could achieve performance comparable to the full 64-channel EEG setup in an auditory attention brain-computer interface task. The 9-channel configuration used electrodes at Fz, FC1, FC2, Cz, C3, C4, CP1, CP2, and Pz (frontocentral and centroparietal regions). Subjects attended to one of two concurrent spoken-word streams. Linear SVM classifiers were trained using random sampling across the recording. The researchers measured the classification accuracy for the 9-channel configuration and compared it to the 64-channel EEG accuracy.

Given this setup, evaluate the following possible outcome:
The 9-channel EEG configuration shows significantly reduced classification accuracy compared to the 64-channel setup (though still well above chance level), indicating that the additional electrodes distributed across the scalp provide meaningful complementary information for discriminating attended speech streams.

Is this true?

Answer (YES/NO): NO